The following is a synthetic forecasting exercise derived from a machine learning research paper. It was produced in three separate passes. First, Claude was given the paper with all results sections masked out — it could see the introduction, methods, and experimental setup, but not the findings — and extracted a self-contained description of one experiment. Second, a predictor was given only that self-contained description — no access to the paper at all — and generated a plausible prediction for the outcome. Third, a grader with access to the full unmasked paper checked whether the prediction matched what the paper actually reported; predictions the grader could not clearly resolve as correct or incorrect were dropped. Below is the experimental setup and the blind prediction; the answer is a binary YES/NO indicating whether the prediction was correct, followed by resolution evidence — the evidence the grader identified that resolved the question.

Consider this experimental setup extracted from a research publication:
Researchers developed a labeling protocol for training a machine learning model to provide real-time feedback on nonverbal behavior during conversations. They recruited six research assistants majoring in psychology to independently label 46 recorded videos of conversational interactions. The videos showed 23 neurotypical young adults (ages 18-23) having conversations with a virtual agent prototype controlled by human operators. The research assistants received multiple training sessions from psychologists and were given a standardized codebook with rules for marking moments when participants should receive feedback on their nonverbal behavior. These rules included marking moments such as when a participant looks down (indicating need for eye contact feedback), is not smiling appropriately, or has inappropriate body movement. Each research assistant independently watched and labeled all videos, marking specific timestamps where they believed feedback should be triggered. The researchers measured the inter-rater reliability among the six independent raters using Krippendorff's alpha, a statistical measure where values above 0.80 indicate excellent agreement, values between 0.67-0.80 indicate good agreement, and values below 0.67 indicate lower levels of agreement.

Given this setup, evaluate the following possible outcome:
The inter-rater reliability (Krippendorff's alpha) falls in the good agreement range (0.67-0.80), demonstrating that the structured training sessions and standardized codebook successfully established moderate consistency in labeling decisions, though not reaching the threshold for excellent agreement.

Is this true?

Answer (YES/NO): NO